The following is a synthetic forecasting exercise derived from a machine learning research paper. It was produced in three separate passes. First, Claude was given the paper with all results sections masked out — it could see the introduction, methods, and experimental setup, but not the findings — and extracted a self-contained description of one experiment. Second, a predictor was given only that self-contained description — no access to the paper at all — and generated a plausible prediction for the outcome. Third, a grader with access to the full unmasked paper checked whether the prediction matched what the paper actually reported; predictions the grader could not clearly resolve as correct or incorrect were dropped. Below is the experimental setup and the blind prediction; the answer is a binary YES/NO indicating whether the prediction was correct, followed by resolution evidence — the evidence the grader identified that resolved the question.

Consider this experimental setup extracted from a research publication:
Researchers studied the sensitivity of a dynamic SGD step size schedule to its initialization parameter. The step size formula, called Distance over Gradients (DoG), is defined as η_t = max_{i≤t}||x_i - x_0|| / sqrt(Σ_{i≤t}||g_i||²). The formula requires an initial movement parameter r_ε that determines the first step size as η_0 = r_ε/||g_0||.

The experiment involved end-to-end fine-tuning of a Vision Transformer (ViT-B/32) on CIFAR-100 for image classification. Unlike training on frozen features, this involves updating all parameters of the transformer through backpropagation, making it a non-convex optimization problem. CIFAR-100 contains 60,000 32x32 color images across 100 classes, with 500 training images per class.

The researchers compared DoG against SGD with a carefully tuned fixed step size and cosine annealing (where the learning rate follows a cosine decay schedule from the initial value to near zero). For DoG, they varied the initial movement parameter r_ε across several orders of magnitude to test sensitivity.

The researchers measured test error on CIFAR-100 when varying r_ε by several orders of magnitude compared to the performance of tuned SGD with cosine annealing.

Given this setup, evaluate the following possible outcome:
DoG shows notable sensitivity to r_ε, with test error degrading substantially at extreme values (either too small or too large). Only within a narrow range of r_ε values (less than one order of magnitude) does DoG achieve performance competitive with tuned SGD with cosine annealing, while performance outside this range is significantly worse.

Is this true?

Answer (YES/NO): NO